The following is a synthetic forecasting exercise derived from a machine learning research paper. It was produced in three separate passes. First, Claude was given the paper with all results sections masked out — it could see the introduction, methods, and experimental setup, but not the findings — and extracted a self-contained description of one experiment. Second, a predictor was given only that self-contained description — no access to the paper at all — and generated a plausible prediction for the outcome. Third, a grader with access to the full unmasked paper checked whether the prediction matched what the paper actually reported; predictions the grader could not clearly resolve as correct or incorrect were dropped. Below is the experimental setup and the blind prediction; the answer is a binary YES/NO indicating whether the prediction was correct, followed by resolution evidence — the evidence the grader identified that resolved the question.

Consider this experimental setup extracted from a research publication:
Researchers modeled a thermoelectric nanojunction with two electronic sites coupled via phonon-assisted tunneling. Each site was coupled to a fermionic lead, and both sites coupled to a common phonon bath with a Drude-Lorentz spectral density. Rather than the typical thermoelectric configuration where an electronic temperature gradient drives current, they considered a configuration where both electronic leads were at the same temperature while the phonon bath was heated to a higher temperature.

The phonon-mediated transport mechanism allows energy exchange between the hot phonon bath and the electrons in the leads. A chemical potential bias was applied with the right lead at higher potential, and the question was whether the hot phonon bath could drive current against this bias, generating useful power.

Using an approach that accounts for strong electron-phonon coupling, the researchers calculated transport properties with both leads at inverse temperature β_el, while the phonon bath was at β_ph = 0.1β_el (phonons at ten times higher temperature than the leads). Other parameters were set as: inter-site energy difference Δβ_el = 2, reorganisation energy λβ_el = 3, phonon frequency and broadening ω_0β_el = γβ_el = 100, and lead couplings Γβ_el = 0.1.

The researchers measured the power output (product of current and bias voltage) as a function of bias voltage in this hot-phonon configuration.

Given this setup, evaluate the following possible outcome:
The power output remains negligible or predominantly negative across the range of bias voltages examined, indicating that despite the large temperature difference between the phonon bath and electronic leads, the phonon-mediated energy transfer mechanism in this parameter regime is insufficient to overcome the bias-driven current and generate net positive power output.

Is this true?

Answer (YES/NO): NO